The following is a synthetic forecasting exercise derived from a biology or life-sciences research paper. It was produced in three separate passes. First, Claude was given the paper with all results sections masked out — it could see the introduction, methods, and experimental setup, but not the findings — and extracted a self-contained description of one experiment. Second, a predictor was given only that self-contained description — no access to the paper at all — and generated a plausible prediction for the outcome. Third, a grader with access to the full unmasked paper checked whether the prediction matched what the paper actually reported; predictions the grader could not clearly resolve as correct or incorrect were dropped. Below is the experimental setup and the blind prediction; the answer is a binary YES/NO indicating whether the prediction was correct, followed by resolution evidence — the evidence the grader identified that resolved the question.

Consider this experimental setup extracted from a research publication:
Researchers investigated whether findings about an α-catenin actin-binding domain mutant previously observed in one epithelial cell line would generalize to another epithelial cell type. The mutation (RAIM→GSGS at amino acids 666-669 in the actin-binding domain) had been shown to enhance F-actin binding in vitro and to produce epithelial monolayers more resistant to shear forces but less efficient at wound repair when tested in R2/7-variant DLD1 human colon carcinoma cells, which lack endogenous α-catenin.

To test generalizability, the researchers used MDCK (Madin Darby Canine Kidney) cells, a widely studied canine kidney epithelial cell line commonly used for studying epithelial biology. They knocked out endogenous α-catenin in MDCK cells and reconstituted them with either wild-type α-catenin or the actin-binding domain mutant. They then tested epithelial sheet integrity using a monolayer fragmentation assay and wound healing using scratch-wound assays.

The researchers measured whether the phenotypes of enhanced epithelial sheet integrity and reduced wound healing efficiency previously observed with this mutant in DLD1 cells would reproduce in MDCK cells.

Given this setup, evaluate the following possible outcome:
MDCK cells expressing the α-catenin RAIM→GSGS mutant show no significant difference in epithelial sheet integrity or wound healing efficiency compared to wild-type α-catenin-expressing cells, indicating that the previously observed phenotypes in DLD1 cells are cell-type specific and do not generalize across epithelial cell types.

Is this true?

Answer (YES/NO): NO